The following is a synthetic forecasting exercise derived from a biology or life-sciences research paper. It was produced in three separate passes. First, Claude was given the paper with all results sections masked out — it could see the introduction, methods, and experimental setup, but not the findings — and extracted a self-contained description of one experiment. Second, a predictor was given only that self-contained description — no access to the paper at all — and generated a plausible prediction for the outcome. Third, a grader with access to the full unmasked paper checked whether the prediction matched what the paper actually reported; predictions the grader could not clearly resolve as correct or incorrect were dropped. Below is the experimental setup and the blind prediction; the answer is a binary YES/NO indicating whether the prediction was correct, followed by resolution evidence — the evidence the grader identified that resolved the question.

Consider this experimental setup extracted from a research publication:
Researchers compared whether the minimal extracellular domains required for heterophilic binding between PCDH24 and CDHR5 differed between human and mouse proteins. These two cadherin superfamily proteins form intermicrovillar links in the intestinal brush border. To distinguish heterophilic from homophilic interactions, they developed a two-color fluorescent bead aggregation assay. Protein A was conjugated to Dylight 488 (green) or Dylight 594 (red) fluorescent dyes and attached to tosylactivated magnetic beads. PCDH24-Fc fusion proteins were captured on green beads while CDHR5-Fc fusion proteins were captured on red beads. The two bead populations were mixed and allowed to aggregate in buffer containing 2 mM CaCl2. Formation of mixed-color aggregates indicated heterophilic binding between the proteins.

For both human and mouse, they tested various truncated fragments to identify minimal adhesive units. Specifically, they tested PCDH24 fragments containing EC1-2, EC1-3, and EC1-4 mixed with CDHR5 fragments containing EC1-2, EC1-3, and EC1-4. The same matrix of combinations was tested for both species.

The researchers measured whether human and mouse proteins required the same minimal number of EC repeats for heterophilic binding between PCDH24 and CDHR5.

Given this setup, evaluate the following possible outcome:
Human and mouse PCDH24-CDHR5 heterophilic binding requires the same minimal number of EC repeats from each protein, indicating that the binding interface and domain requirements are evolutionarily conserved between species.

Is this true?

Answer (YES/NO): NO